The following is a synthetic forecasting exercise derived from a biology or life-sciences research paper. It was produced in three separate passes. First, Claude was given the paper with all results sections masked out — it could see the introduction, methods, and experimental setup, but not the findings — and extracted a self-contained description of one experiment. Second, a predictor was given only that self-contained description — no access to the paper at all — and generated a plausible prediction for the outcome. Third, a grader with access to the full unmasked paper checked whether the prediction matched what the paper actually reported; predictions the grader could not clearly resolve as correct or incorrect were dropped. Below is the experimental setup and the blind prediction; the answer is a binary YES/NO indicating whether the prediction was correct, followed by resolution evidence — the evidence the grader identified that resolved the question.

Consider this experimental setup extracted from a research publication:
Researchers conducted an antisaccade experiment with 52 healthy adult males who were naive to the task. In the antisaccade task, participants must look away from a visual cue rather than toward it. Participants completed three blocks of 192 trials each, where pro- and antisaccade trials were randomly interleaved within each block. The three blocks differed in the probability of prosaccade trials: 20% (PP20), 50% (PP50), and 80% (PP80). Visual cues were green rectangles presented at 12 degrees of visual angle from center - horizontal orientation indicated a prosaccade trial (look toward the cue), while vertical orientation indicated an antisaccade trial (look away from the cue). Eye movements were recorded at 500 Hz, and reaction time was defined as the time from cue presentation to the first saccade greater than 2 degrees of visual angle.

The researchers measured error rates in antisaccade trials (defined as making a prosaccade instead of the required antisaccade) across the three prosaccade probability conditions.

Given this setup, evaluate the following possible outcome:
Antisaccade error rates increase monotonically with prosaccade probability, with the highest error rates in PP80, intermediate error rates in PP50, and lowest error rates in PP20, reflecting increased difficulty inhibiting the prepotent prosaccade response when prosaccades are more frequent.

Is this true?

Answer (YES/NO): YES